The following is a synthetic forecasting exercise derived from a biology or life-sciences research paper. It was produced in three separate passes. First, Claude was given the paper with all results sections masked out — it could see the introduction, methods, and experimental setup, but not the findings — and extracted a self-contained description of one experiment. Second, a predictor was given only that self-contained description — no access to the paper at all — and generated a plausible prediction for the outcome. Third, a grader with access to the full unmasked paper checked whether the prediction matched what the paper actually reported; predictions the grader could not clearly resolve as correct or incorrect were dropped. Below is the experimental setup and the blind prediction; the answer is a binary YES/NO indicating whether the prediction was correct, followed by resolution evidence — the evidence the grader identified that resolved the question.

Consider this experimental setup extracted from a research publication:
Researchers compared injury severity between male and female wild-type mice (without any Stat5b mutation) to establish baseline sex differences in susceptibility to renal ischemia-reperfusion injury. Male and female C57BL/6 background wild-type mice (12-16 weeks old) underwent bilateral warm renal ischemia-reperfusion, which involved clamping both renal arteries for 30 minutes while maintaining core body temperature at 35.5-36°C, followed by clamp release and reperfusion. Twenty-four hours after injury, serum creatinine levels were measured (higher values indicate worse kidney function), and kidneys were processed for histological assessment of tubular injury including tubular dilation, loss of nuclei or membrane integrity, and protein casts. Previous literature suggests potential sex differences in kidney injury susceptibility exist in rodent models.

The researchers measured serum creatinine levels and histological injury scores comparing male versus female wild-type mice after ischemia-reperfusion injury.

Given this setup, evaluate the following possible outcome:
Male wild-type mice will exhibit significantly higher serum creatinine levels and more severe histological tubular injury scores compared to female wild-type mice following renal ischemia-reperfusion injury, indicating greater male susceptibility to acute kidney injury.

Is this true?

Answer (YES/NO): NO